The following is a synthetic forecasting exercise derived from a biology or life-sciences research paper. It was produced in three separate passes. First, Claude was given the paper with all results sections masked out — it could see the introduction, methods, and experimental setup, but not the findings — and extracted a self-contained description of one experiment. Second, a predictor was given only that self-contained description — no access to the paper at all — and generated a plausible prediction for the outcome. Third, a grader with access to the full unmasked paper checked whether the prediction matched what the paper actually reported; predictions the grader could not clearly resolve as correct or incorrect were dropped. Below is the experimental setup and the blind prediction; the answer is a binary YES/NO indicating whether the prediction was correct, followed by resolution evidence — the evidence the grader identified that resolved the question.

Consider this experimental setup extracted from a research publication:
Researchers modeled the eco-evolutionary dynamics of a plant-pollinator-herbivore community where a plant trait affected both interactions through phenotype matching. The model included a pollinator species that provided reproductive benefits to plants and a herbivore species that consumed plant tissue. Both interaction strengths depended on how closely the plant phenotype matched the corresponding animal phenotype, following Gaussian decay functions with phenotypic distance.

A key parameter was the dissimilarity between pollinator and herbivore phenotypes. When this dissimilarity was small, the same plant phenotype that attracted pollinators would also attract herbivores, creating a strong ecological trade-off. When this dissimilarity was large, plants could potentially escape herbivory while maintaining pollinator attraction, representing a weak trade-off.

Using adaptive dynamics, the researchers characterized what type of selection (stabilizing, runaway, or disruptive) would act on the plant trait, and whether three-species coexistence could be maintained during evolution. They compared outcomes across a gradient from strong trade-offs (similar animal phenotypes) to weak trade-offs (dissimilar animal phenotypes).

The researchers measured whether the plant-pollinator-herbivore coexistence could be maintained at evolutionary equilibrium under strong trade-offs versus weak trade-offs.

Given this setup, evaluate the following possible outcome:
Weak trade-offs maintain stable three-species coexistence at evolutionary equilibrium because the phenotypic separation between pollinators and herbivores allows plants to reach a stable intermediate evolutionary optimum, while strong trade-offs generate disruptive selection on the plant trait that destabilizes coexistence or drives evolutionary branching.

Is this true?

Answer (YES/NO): NO